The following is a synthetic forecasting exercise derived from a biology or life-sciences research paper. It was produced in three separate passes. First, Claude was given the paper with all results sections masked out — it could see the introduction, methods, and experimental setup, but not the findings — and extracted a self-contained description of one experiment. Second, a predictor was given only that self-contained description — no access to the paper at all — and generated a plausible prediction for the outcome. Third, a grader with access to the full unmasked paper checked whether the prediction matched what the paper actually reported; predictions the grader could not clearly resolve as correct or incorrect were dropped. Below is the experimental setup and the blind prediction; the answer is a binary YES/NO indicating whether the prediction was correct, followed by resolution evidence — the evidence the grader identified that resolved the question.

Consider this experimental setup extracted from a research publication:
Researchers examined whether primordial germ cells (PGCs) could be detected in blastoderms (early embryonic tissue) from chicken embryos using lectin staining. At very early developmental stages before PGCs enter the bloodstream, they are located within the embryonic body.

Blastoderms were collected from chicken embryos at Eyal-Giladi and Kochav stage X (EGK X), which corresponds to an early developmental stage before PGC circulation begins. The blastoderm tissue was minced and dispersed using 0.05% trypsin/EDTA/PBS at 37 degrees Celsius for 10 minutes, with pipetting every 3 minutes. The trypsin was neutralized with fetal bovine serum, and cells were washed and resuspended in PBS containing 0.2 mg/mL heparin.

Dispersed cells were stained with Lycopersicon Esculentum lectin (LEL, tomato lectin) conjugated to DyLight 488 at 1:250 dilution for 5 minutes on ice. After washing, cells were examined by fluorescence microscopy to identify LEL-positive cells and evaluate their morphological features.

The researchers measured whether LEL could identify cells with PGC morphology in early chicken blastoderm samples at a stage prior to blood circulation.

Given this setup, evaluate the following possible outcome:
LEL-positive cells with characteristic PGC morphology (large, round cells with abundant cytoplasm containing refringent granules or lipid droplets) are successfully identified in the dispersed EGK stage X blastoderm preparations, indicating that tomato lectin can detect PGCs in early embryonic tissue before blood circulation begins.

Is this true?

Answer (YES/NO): NO